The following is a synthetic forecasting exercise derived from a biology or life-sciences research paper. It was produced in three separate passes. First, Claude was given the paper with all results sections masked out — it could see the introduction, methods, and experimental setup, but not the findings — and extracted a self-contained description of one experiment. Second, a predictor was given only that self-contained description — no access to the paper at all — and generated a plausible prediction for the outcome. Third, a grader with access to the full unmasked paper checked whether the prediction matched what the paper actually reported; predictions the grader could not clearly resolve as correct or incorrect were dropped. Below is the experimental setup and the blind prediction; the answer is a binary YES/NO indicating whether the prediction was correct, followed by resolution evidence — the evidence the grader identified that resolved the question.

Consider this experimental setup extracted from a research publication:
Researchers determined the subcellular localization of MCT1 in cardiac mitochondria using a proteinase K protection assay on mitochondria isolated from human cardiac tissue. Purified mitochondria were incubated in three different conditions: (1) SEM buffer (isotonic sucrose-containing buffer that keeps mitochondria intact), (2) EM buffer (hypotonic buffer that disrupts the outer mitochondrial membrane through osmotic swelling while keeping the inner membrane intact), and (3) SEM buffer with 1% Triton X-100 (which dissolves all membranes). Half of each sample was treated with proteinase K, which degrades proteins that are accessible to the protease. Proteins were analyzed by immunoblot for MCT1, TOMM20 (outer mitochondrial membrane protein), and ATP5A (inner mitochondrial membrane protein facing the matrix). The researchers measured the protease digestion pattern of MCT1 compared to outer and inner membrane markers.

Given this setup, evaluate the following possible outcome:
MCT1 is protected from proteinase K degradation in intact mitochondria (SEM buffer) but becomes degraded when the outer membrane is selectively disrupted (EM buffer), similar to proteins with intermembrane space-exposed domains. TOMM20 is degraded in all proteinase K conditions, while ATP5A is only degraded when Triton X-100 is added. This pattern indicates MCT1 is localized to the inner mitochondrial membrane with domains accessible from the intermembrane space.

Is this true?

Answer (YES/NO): NO